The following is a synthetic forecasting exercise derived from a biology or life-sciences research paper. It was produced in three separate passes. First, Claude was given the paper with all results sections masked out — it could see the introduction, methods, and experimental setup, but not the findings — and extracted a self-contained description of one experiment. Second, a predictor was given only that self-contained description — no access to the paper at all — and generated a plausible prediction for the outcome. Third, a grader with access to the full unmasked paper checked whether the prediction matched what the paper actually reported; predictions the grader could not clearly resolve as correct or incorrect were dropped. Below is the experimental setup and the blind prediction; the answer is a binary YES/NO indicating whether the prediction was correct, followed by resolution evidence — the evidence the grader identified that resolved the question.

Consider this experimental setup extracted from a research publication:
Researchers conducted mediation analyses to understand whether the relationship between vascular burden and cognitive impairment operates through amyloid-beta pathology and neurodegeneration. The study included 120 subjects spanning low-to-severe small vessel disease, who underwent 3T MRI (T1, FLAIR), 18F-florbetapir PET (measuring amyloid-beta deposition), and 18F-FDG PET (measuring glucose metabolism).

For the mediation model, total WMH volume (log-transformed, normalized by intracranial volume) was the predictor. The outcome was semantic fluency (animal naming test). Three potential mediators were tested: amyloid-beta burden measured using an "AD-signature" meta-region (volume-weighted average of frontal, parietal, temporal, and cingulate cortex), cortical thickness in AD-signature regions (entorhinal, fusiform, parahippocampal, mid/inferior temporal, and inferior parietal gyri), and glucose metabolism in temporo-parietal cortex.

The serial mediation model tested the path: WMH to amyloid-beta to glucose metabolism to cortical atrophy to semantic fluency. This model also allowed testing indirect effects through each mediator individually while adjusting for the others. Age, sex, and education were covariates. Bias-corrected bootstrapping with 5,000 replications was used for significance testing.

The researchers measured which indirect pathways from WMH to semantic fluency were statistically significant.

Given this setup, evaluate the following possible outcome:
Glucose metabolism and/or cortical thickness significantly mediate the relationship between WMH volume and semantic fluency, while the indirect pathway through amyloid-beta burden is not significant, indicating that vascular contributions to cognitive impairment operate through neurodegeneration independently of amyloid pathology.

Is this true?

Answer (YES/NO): NO